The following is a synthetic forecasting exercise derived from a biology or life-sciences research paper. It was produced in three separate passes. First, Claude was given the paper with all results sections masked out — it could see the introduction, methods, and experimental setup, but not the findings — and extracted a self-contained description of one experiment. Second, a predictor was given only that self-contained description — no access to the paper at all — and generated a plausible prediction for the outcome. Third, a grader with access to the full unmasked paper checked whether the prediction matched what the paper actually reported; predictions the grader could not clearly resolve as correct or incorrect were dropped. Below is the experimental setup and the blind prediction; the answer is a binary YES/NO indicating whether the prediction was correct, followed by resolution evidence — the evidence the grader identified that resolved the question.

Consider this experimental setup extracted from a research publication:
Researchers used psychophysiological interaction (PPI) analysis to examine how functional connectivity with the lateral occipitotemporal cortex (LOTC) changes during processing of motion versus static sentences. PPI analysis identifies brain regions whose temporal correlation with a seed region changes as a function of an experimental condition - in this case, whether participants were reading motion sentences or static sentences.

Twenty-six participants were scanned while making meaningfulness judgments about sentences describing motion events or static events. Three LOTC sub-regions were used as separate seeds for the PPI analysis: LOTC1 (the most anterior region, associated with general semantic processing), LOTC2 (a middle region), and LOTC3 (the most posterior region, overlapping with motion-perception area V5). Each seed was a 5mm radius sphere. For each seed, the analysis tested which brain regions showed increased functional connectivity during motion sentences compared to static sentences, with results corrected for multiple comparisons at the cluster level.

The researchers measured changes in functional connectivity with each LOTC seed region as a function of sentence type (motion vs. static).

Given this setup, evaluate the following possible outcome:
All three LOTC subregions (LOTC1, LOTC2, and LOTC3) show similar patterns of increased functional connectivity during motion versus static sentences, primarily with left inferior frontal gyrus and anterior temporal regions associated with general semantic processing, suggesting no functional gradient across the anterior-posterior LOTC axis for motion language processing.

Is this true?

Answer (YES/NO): NO